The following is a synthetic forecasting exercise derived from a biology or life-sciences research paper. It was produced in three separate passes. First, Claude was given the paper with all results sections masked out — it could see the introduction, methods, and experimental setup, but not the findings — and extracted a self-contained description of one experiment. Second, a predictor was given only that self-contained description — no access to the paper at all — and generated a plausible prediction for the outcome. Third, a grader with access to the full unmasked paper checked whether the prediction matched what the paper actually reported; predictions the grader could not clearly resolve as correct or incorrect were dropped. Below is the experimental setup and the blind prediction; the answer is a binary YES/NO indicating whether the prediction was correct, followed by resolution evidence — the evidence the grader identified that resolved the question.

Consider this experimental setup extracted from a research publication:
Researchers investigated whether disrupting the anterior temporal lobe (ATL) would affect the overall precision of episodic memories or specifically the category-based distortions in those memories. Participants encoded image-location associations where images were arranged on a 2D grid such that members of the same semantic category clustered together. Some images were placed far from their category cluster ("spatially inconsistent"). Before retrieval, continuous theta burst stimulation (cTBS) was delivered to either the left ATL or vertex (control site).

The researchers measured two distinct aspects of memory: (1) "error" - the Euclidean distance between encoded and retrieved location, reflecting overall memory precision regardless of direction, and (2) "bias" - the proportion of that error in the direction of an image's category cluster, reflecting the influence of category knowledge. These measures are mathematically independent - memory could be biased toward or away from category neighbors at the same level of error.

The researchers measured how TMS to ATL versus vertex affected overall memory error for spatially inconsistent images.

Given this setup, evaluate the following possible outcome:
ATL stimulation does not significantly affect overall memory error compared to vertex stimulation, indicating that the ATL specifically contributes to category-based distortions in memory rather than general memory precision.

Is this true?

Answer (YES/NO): YES